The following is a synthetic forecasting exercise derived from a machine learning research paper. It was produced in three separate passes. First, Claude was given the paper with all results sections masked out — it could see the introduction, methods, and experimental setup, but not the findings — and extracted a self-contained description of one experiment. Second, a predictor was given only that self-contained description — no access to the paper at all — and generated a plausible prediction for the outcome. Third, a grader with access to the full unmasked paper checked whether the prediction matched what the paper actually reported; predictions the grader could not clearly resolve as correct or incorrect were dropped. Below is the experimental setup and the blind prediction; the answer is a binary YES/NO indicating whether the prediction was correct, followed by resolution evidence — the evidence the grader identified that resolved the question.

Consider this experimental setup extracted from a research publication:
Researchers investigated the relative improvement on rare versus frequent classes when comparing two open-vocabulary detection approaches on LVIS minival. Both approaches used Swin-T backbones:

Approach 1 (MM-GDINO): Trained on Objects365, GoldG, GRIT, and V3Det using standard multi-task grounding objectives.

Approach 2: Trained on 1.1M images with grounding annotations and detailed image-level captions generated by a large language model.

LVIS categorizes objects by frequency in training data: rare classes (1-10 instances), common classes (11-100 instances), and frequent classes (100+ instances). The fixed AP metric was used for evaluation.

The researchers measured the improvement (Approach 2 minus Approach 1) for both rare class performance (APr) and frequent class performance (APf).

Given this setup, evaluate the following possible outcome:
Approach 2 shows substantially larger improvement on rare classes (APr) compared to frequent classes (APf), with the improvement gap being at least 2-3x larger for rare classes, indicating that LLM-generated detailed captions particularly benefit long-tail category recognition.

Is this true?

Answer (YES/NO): NO